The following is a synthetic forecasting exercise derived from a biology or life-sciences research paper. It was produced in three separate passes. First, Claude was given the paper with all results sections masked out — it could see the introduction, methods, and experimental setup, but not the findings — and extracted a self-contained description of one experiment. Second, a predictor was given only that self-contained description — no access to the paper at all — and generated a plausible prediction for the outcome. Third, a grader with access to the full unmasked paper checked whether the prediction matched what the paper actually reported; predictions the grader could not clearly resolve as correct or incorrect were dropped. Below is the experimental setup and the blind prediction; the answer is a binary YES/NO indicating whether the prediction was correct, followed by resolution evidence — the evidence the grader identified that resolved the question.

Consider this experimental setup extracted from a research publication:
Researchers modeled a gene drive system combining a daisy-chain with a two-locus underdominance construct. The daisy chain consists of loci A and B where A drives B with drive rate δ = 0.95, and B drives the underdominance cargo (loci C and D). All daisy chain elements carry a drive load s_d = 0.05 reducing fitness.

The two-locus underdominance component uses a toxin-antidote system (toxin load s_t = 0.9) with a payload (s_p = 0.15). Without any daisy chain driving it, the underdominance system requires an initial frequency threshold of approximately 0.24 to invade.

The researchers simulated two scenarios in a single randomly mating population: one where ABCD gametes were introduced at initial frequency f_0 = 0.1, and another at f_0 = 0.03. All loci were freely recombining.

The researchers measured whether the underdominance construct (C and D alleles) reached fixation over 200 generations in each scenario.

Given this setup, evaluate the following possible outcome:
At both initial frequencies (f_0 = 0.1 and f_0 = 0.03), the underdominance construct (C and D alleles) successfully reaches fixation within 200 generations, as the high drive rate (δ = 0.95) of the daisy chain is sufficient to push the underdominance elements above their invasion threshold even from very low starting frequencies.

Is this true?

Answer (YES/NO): NO